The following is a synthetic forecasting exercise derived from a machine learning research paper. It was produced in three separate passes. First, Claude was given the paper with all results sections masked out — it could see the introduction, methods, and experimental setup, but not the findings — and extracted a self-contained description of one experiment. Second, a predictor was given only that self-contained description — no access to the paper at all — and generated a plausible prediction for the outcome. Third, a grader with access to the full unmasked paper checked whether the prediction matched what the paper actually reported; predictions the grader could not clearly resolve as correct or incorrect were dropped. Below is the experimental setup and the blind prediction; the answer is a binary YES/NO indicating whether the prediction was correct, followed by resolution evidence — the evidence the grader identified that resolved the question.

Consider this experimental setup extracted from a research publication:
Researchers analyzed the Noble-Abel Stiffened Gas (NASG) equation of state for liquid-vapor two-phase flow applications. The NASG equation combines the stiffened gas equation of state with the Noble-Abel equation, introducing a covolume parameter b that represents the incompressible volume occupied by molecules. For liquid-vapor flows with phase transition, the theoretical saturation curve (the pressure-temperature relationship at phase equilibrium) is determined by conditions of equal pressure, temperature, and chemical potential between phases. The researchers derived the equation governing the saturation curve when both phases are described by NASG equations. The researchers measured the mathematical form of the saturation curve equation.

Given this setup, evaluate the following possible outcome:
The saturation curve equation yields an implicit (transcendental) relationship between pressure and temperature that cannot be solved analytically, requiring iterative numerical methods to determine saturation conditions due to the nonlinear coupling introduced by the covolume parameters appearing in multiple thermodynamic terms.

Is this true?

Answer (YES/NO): NO